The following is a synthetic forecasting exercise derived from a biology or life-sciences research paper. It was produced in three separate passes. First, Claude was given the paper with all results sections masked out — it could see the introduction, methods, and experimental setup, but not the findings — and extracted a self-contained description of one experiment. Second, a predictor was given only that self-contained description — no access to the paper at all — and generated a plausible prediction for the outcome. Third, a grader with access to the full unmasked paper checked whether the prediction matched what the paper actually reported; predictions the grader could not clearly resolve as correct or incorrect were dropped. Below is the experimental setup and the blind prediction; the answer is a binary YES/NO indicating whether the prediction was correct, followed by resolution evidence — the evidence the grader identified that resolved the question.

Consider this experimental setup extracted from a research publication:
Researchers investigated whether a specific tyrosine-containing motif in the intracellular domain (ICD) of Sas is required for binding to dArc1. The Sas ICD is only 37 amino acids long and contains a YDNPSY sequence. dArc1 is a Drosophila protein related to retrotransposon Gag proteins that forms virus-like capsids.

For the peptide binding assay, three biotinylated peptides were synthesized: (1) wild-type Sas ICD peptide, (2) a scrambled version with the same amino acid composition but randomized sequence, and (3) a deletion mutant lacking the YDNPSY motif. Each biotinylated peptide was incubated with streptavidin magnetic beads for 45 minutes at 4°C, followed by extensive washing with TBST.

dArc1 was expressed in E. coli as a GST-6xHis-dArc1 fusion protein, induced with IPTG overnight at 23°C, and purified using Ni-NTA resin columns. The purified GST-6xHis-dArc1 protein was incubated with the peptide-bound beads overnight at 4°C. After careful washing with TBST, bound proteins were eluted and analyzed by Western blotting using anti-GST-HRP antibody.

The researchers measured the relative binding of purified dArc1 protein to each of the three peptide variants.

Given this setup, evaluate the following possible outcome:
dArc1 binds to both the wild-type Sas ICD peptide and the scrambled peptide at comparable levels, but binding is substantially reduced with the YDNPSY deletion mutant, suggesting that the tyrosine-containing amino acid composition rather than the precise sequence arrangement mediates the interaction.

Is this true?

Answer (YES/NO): NO